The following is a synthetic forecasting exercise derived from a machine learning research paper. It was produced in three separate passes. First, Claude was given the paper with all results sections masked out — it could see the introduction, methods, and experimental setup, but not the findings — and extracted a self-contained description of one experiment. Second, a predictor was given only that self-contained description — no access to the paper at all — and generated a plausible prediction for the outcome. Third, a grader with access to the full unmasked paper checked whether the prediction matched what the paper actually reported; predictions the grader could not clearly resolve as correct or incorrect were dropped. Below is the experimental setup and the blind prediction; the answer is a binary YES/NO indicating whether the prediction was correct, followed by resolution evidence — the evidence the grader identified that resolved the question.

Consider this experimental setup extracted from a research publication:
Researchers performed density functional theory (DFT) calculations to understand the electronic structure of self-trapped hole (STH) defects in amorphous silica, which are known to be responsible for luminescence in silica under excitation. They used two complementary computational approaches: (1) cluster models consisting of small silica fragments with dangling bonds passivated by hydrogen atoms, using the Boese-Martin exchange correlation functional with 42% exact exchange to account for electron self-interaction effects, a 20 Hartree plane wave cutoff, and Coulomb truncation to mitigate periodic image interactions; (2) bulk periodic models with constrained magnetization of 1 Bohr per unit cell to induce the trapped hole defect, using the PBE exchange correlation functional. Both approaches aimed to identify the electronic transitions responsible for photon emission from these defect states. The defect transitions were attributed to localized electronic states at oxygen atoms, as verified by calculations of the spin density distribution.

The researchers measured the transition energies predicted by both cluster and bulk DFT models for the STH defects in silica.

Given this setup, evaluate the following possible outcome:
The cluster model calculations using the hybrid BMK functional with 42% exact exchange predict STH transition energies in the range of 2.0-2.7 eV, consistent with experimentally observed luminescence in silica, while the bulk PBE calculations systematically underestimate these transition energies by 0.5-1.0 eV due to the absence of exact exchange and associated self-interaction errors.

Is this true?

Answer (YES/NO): NO